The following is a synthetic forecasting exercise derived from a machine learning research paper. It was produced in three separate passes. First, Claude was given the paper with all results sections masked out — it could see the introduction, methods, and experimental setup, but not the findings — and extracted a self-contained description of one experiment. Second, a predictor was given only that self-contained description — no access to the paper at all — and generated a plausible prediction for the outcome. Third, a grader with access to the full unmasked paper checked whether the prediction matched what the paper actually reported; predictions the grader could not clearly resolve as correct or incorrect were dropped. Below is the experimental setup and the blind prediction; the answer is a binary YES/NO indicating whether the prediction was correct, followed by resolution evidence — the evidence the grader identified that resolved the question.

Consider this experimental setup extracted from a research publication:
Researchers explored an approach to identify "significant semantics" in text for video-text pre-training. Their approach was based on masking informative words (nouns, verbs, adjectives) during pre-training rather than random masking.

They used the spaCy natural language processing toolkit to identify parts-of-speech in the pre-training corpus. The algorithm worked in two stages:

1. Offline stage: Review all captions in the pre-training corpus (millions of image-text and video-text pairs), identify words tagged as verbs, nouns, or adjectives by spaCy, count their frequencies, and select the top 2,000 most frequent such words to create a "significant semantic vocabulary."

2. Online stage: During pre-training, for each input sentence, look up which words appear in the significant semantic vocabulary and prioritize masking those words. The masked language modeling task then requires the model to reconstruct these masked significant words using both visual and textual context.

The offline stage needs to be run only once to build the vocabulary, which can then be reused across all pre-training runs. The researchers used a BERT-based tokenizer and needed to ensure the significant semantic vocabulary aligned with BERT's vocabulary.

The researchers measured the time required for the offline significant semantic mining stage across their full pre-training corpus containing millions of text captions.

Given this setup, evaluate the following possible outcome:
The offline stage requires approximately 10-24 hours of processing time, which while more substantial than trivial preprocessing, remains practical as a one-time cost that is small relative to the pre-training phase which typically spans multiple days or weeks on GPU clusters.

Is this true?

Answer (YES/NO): YES